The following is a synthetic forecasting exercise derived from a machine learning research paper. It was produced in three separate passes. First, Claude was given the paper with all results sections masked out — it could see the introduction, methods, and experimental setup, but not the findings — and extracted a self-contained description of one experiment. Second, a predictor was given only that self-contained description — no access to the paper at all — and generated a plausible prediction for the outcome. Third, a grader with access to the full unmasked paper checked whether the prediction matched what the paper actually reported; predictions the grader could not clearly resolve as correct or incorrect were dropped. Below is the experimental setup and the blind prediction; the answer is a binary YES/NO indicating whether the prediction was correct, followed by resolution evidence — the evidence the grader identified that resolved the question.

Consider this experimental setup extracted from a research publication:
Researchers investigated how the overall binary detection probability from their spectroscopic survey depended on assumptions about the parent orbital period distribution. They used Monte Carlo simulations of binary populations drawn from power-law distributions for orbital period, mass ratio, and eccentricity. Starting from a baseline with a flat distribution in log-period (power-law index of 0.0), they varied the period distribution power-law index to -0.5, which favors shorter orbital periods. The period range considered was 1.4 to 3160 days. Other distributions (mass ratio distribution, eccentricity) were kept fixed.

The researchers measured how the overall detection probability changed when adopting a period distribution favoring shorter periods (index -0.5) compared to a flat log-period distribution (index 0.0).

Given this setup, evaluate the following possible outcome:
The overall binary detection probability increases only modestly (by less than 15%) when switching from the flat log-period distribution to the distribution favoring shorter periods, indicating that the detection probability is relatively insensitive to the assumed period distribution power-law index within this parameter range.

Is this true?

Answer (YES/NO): NO